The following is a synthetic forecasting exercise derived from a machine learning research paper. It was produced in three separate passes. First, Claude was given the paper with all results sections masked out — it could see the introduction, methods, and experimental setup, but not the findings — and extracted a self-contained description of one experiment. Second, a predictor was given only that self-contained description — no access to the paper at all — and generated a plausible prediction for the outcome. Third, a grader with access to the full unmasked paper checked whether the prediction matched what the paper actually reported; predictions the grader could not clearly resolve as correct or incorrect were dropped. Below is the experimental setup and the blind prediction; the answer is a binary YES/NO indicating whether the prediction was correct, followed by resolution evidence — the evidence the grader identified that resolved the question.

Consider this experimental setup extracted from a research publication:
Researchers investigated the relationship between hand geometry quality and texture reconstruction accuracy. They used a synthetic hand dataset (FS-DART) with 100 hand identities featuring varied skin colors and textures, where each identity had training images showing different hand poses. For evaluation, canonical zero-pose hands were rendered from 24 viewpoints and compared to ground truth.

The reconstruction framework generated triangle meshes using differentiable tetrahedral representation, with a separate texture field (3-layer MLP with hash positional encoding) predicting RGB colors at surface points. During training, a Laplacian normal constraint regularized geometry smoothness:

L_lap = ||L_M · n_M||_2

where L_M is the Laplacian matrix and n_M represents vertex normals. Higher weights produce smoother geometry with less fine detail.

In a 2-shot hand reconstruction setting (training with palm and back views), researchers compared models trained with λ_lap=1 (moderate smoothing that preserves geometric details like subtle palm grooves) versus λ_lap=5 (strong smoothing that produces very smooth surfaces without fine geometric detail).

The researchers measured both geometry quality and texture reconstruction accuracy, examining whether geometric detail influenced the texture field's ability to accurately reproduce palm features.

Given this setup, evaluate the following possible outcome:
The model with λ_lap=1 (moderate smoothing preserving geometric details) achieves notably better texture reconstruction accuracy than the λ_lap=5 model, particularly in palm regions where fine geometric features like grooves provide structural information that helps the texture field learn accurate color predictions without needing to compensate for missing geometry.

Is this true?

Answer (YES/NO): YES